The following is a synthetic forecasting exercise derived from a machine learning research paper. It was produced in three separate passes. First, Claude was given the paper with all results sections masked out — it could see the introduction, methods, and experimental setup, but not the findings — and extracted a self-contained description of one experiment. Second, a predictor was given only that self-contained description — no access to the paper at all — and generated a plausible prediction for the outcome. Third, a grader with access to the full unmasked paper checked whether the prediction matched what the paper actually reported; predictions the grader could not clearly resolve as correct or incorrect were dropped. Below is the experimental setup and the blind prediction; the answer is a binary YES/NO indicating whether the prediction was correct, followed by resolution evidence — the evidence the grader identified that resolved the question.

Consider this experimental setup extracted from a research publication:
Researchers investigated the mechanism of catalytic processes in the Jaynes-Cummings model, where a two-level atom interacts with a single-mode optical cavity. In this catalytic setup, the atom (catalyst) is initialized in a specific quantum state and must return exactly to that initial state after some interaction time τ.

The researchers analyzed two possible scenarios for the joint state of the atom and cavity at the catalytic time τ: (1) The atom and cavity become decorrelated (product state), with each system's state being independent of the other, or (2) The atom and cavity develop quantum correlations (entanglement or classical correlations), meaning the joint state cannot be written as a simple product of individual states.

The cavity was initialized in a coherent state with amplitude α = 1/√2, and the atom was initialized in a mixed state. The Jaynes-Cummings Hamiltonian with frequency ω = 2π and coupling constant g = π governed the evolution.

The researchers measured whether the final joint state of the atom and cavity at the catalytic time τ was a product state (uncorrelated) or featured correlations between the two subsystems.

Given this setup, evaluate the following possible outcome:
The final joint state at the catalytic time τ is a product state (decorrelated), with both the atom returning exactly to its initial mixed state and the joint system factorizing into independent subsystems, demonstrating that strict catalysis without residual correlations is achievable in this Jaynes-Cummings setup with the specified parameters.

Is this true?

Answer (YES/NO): NO